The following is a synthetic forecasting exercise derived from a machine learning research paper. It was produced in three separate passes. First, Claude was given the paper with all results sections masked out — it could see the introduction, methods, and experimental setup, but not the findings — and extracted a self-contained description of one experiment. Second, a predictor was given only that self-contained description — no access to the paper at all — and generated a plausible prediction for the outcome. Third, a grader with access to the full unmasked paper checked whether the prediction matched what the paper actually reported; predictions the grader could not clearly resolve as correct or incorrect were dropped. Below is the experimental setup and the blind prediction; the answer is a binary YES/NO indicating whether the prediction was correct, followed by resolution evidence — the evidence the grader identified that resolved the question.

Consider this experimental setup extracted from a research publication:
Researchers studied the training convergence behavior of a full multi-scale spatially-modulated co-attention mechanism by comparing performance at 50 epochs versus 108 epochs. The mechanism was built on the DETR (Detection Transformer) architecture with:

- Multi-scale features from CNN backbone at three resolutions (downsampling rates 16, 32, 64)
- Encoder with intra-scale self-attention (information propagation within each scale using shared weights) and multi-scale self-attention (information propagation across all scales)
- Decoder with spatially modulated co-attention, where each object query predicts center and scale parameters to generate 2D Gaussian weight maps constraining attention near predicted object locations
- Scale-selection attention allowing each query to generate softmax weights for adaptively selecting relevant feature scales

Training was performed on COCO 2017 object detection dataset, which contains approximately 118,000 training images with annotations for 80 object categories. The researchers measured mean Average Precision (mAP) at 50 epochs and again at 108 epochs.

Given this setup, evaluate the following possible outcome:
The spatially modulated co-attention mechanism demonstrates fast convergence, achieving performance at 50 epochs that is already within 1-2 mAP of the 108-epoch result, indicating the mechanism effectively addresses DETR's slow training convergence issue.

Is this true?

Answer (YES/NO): YES